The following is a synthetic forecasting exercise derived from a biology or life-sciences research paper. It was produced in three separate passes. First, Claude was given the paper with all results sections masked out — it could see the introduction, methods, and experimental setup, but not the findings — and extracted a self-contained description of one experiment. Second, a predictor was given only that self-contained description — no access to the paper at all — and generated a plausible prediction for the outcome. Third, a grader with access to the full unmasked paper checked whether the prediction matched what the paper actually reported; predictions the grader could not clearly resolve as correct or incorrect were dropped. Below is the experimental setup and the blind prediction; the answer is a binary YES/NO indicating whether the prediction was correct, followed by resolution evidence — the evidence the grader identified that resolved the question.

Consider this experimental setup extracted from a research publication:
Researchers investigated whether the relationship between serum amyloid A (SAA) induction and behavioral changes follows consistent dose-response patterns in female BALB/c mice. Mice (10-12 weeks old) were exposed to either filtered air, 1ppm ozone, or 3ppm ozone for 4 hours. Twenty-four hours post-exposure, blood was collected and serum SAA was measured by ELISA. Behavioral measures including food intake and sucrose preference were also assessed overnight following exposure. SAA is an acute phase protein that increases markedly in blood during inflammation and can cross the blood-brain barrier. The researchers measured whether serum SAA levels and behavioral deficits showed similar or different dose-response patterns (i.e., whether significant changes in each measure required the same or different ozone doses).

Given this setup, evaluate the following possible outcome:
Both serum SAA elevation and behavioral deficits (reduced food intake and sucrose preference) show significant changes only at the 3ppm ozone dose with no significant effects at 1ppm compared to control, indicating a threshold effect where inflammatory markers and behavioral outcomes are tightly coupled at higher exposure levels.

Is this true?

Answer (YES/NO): NO